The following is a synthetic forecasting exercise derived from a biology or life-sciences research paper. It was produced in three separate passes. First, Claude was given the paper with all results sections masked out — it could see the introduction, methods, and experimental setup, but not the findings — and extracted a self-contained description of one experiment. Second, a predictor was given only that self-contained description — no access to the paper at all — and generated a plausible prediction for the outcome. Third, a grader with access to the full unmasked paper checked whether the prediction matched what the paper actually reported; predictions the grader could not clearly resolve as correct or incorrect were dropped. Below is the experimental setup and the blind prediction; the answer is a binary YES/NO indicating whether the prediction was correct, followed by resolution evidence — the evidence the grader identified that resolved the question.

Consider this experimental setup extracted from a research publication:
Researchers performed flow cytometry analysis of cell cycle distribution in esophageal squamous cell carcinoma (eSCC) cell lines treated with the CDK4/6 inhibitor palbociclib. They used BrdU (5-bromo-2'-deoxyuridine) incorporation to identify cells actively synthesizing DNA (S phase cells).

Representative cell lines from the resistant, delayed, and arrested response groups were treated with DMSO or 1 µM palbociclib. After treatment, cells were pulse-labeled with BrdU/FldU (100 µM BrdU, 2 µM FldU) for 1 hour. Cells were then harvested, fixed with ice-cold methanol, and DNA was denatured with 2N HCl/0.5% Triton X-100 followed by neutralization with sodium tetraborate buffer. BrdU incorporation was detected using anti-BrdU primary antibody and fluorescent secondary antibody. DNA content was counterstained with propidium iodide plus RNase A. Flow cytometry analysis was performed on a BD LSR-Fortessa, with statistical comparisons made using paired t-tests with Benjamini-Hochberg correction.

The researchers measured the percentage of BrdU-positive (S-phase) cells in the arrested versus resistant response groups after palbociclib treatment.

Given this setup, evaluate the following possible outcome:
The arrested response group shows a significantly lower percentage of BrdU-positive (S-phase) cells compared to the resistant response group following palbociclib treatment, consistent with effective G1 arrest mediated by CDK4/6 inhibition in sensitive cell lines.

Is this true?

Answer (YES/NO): YES